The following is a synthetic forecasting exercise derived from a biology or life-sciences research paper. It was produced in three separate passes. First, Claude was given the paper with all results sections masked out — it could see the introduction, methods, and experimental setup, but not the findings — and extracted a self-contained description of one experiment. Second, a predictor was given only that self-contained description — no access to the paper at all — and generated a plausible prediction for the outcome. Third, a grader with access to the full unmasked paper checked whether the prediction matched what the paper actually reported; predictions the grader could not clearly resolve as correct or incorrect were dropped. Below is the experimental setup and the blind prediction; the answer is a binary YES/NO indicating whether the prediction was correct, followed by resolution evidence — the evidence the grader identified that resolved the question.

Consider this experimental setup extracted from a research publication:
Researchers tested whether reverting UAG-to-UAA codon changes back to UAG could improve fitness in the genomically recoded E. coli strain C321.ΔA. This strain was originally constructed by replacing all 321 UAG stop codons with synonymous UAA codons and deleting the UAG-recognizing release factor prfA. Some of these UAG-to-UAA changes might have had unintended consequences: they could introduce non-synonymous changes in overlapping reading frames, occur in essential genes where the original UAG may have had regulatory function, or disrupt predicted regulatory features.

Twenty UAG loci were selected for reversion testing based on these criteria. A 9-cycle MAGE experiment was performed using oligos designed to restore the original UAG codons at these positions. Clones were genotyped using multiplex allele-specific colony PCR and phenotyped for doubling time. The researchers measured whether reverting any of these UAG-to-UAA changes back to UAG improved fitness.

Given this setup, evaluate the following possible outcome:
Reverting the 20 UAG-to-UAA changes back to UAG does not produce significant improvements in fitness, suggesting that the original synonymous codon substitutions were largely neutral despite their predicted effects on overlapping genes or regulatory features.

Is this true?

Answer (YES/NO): YES